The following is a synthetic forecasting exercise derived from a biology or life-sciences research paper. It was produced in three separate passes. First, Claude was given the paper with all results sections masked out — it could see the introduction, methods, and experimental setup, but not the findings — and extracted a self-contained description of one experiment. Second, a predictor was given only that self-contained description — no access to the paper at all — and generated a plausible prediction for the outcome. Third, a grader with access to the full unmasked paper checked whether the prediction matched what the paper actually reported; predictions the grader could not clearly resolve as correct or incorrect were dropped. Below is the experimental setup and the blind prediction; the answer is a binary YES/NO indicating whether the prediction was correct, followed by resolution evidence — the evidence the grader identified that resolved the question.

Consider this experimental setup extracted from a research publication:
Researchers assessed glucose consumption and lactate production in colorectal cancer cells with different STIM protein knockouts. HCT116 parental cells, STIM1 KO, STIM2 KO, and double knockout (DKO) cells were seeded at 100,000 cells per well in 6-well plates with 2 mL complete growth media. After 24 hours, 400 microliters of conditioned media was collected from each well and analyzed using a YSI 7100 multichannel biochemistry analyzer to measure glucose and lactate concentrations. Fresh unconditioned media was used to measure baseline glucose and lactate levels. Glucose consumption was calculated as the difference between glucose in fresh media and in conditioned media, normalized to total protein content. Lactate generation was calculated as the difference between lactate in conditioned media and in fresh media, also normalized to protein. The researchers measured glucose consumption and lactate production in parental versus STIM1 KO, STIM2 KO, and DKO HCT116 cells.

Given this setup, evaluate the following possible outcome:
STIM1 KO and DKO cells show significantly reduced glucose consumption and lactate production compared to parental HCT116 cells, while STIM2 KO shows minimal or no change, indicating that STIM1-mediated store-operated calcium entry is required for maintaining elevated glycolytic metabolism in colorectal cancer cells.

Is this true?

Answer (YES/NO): NO